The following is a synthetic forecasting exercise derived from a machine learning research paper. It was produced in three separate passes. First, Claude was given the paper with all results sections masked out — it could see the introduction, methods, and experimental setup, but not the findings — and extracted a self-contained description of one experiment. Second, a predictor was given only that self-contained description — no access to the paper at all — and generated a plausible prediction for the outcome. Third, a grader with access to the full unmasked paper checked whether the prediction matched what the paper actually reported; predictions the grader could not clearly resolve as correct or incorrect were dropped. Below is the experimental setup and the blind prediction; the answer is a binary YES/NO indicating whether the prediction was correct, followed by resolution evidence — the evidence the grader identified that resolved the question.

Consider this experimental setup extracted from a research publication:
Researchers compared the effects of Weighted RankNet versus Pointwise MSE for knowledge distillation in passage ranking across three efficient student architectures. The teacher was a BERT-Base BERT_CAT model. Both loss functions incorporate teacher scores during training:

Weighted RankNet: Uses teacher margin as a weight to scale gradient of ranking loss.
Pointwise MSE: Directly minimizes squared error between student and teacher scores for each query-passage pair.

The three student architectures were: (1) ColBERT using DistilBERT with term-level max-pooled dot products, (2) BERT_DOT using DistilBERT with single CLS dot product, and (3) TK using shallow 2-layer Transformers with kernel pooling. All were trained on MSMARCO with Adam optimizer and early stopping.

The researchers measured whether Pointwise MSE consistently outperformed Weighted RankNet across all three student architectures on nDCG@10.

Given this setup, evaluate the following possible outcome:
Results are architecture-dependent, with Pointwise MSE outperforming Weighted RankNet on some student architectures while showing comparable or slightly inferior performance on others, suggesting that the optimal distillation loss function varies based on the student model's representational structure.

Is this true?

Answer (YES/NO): NO